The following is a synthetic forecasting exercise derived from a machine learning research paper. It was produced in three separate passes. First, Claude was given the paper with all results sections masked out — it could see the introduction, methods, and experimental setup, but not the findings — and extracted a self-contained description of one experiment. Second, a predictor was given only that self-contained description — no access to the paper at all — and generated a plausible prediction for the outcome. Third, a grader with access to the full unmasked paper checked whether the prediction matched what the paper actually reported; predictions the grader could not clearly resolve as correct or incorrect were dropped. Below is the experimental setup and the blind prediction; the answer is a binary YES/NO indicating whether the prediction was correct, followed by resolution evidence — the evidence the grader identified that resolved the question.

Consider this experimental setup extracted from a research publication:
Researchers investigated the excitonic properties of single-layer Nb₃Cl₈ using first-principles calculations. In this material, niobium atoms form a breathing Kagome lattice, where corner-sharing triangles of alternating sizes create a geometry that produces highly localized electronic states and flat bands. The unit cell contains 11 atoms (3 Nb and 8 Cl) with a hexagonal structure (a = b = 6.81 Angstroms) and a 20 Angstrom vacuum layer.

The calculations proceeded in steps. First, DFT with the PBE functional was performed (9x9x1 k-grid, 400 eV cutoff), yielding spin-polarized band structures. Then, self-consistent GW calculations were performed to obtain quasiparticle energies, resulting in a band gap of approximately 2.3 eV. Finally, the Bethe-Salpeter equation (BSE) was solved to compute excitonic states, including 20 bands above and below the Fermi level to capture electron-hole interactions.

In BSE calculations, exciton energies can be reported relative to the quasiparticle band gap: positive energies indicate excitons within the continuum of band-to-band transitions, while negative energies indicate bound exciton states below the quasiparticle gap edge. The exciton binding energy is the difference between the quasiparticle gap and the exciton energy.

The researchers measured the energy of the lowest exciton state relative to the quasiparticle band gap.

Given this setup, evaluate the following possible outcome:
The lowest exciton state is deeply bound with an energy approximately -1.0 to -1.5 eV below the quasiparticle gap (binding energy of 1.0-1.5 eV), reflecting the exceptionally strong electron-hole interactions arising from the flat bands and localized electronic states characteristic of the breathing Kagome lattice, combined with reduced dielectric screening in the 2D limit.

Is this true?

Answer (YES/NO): NO